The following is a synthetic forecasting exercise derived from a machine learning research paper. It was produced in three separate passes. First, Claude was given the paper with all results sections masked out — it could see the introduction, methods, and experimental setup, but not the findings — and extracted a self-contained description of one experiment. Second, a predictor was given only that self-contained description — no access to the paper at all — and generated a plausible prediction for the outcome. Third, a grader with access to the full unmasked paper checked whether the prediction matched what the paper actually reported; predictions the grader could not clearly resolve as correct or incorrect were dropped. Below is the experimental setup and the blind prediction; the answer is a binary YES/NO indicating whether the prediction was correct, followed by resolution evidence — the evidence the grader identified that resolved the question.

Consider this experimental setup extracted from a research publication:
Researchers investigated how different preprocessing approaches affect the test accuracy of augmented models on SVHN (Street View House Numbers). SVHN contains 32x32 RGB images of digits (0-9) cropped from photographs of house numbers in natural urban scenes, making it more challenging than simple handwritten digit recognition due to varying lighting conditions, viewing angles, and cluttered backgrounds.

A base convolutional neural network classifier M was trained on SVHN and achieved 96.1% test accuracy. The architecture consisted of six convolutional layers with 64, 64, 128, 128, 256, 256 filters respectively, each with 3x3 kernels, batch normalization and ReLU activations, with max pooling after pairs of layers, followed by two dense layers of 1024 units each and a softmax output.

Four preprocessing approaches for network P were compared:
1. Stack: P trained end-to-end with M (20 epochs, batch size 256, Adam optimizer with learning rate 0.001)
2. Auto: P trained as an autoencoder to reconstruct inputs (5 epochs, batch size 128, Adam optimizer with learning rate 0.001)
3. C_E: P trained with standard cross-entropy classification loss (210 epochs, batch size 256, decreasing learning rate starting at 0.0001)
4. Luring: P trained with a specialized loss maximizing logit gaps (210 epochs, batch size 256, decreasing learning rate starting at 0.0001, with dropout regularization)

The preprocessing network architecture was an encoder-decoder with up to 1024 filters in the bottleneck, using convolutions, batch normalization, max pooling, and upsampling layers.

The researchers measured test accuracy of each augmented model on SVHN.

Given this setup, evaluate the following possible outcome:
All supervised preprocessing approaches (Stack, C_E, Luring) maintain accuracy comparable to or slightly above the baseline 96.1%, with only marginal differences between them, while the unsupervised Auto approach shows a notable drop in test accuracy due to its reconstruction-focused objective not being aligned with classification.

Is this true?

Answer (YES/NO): NO